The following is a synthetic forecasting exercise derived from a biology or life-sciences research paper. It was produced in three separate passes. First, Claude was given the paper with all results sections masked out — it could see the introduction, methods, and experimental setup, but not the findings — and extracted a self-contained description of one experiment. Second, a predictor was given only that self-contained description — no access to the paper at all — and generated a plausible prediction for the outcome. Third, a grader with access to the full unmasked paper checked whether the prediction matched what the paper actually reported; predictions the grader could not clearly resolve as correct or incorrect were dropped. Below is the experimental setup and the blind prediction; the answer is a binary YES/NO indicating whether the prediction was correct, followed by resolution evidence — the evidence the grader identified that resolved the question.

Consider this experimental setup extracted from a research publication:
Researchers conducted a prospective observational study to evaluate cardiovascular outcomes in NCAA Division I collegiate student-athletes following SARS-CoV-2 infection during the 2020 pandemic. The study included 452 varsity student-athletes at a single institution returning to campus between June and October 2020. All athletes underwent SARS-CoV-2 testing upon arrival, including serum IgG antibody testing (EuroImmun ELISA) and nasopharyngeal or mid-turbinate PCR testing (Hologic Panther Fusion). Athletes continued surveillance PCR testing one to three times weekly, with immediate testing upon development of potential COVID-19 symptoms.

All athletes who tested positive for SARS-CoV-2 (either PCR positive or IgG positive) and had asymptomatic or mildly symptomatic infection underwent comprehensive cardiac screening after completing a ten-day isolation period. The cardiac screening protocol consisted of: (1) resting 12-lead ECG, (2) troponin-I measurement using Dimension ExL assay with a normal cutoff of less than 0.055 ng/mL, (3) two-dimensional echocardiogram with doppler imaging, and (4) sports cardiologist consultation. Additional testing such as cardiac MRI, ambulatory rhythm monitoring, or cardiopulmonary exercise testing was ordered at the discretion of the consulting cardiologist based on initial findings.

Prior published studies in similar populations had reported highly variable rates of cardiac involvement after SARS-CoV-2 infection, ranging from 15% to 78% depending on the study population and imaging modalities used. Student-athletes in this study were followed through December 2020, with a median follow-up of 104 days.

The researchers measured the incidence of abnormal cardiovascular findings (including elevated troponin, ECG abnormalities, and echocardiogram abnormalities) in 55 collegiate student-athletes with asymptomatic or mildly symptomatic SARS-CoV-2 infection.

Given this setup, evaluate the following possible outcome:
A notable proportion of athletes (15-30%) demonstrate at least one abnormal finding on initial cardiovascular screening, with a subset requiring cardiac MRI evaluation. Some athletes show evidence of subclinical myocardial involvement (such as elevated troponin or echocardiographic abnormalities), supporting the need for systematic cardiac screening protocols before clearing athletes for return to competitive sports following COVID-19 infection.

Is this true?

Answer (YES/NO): NO